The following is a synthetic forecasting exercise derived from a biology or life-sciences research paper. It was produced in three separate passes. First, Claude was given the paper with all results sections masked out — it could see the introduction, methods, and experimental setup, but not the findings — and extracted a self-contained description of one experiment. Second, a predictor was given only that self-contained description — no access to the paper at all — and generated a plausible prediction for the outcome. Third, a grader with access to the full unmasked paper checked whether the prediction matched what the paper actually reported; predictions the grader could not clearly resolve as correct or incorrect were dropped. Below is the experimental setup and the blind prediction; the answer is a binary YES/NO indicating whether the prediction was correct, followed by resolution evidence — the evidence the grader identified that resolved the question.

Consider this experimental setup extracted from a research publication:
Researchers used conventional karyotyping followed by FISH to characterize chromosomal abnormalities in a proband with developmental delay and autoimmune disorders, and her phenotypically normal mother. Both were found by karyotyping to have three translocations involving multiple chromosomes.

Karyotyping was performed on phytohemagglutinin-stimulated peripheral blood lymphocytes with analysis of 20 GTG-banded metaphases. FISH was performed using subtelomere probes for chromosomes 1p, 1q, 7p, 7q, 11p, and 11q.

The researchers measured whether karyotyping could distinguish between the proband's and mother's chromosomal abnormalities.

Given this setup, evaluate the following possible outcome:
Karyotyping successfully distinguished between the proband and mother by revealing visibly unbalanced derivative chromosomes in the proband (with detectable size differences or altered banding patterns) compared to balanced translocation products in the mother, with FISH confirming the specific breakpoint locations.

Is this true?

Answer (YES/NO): NO